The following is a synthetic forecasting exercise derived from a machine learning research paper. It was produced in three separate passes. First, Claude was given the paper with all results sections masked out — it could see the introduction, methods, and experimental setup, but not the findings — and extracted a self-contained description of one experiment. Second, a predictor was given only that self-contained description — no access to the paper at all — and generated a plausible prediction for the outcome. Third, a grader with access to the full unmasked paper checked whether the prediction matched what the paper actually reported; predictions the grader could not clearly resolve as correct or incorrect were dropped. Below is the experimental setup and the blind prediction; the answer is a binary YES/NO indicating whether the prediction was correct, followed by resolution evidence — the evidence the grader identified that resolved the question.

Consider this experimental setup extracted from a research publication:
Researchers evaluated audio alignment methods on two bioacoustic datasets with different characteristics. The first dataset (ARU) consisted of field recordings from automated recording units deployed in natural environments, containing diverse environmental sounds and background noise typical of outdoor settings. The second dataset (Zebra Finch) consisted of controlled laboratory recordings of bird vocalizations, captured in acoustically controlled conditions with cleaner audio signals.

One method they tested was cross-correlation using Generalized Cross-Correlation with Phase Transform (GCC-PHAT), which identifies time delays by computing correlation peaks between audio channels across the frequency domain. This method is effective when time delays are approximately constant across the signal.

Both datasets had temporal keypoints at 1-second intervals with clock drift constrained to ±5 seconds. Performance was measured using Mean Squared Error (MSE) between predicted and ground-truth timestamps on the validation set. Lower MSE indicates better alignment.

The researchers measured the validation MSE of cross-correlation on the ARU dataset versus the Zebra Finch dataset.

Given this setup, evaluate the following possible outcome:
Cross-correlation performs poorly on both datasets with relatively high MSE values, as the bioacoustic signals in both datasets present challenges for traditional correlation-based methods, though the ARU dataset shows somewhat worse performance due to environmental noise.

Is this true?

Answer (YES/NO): NO